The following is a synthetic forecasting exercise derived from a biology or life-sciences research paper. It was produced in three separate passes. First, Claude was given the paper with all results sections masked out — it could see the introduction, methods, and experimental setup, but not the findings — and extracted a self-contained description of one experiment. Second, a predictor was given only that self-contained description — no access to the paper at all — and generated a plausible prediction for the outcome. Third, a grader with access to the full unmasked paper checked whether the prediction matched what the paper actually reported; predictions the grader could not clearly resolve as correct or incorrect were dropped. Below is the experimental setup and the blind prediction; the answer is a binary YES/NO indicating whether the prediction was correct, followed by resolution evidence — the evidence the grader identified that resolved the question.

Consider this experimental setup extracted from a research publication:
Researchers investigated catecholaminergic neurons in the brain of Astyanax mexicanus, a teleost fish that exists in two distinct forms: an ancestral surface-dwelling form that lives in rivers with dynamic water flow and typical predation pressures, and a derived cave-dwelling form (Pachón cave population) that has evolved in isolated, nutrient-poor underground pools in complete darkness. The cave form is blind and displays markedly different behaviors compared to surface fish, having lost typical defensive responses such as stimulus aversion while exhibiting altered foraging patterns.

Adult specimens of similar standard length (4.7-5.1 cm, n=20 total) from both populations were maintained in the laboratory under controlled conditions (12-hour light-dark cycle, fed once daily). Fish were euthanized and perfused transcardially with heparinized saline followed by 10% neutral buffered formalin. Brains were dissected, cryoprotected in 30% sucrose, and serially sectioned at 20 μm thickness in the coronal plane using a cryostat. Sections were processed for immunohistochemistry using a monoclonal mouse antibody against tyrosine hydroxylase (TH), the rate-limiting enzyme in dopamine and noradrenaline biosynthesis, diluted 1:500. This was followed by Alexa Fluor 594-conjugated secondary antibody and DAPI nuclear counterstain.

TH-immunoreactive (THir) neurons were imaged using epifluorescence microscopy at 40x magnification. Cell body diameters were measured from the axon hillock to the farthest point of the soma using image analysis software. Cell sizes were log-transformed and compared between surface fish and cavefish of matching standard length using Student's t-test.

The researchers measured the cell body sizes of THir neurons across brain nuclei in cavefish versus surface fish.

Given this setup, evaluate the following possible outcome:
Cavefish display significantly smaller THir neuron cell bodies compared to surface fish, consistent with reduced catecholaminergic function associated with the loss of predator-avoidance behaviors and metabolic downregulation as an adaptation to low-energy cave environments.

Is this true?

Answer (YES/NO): NO